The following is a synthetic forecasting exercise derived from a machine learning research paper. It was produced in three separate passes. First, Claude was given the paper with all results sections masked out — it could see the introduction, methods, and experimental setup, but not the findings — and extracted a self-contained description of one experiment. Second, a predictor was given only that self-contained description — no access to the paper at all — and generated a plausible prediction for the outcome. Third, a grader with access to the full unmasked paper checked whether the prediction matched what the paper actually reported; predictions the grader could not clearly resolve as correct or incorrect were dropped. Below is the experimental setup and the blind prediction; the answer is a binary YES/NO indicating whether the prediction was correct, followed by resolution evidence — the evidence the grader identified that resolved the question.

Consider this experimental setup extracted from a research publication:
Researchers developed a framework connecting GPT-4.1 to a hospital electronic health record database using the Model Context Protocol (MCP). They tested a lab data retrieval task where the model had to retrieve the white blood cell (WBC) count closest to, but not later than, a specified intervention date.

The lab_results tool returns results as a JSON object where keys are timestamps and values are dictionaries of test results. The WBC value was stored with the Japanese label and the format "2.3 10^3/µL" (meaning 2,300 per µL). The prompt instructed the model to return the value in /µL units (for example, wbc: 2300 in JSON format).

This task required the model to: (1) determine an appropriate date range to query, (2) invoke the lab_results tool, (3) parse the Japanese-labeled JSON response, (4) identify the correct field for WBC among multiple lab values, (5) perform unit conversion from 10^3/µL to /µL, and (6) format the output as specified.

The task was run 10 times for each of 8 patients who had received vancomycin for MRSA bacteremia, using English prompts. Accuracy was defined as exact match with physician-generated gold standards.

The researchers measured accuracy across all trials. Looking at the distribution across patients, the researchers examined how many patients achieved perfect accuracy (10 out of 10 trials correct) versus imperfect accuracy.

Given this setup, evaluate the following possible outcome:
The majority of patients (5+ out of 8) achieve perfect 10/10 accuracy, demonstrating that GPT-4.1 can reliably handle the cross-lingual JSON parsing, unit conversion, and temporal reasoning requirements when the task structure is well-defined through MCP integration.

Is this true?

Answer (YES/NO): YES